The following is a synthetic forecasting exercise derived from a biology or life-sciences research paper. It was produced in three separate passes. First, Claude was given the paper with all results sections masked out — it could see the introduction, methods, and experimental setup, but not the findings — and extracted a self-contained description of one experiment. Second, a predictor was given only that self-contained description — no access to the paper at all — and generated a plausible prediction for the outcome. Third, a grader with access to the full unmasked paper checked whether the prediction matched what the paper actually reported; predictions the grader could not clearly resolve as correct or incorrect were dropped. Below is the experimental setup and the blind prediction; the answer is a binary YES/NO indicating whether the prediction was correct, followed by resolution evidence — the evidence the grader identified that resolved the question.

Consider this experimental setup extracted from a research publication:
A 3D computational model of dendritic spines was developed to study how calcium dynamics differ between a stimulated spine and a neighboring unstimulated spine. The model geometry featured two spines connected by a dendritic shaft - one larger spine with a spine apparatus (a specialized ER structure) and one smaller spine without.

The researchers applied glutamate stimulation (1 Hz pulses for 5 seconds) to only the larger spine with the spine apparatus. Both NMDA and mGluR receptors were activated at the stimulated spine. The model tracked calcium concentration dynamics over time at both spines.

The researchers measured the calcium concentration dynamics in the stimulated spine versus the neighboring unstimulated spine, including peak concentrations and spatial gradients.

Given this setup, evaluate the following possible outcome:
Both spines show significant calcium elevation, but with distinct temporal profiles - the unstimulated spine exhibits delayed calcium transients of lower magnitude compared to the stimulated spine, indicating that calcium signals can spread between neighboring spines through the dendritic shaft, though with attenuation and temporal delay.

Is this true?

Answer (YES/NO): YES